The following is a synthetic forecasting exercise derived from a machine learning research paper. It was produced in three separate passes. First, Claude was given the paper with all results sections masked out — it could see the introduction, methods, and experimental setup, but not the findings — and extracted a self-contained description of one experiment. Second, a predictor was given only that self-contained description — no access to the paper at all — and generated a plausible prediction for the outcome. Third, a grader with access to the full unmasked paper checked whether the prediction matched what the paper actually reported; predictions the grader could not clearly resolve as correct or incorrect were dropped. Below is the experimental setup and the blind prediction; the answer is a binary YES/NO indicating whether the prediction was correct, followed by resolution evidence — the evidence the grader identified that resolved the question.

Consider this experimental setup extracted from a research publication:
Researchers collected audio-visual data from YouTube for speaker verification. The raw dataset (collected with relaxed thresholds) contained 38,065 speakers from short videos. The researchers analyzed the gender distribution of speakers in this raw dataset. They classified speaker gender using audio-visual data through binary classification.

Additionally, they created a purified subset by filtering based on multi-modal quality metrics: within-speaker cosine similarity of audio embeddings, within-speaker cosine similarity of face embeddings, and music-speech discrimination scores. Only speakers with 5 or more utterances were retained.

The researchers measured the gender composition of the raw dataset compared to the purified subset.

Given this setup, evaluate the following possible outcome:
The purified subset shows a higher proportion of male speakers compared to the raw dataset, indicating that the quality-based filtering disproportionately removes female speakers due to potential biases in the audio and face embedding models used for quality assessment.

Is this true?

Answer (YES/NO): YES